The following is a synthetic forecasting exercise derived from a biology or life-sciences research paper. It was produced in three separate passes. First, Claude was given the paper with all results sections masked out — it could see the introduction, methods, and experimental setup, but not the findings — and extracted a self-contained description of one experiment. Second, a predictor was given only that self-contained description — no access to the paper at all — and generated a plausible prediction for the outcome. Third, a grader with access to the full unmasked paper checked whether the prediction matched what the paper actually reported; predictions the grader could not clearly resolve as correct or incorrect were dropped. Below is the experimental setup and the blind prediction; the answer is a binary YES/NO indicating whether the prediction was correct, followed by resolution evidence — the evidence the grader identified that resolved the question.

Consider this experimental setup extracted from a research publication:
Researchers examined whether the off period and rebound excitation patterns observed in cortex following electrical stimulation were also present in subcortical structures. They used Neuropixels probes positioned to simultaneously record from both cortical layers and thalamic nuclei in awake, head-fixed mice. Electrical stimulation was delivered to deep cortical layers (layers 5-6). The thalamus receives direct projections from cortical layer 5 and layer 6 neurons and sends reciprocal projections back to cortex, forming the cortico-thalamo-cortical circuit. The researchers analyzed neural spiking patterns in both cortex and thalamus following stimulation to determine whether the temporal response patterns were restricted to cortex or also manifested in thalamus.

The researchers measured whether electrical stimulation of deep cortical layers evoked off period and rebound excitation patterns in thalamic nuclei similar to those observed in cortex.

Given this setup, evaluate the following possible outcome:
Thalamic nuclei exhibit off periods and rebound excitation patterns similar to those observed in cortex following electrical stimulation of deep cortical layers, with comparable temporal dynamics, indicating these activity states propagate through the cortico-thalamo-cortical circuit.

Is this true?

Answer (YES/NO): NO